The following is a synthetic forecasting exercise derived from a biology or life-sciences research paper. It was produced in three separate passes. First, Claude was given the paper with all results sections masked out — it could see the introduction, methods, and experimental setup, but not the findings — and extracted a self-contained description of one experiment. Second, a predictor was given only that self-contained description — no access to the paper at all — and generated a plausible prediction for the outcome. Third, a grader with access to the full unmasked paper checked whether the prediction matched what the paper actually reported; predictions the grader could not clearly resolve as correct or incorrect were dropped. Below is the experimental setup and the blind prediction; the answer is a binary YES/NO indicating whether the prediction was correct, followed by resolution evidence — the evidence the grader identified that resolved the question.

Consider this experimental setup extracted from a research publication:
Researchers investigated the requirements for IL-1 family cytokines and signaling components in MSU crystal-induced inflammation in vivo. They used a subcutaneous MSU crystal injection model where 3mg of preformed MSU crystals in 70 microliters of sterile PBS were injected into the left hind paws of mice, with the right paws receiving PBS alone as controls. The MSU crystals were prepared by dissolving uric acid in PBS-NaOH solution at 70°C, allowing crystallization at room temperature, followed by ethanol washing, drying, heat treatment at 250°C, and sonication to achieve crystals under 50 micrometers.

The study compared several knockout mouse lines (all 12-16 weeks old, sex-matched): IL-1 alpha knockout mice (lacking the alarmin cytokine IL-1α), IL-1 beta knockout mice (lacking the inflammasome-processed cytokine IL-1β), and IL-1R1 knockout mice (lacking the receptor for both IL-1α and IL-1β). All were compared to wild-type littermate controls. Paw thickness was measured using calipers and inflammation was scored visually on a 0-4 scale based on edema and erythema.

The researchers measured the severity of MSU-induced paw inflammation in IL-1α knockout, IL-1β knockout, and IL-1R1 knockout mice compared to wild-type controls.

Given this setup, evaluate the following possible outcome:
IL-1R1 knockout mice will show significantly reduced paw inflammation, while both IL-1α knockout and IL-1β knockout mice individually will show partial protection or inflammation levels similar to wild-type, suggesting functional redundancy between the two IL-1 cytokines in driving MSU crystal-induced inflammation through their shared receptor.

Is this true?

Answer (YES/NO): NO